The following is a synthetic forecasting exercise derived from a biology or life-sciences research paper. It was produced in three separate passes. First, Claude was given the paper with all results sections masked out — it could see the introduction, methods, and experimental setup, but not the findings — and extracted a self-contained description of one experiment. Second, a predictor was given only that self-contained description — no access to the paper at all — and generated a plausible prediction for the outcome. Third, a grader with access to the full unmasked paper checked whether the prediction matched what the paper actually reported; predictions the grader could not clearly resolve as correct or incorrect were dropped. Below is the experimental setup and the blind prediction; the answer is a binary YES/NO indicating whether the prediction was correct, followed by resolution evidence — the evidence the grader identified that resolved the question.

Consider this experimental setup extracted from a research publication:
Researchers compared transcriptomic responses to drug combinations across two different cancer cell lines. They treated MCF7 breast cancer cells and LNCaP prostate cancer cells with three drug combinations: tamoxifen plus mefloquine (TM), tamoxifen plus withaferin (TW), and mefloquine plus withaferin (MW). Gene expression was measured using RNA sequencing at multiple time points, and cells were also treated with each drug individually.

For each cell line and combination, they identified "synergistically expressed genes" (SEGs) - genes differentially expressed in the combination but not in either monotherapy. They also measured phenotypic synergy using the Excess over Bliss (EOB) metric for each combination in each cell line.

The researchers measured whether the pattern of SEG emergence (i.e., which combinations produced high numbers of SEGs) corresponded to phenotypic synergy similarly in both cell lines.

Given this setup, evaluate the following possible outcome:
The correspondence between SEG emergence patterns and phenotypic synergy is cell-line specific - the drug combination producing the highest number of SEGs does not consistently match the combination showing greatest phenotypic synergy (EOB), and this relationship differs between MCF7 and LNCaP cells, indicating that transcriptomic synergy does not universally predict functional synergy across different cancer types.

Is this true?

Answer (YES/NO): NO